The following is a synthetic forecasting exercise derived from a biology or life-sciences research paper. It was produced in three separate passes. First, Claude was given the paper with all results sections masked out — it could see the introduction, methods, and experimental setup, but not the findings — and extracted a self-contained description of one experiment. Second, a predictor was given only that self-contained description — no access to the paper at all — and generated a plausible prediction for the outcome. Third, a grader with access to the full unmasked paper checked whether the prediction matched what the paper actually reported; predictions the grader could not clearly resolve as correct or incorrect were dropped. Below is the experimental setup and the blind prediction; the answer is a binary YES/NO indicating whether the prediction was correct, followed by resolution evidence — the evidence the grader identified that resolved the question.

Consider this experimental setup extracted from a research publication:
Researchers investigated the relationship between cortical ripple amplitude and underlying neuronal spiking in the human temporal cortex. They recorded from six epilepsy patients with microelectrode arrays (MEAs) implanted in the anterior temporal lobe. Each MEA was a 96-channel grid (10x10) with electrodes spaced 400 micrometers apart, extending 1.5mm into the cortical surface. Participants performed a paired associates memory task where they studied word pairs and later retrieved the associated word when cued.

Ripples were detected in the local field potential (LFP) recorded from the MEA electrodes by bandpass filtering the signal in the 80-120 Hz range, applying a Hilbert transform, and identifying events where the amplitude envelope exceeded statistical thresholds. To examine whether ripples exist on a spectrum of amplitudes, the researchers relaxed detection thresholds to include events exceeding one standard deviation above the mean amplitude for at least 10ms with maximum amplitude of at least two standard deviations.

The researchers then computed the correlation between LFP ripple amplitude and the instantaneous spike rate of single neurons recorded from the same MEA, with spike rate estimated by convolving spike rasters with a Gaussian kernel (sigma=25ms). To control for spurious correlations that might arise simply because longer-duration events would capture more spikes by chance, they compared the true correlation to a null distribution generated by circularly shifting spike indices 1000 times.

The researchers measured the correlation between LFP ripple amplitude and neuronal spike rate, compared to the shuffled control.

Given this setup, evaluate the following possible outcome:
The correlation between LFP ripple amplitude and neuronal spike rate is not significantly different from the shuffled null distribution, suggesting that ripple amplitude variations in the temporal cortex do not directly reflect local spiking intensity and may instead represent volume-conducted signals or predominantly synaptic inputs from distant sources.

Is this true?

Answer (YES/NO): NO